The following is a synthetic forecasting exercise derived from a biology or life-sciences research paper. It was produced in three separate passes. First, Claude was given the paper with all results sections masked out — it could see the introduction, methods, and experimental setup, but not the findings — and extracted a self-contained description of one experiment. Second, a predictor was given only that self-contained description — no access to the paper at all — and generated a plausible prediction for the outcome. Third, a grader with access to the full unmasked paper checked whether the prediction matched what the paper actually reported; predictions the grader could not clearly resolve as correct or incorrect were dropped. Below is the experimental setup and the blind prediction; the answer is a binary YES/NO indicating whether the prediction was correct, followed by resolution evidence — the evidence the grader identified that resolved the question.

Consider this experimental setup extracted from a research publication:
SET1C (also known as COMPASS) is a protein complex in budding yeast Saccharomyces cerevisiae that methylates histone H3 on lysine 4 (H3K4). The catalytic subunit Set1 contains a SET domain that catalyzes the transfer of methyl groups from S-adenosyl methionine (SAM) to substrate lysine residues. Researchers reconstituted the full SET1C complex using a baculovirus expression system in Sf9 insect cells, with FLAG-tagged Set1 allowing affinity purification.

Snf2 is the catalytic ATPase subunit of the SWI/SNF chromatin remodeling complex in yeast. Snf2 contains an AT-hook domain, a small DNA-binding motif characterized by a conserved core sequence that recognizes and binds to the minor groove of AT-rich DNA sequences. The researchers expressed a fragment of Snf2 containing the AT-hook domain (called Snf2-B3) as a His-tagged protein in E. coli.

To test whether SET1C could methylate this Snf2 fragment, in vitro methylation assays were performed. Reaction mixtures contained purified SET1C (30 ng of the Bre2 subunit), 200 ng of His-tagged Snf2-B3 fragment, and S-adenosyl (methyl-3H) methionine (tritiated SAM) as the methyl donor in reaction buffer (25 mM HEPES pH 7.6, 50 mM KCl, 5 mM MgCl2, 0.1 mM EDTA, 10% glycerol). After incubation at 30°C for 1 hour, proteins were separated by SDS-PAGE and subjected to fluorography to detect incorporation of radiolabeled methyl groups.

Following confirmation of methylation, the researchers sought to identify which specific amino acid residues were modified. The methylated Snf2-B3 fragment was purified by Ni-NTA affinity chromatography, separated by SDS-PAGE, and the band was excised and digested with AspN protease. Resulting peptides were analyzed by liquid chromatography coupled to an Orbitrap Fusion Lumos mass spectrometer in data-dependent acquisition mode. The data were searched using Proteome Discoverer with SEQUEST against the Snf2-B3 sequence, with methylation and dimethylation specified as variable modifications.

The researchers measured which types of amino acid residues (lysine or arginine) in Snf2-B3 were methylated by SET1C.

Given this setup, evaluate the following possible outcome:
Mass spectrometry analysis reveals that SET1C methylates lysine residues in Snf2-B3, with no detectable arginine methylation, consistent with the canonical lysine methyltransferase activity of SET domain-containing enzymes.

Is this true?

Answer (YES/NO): NO